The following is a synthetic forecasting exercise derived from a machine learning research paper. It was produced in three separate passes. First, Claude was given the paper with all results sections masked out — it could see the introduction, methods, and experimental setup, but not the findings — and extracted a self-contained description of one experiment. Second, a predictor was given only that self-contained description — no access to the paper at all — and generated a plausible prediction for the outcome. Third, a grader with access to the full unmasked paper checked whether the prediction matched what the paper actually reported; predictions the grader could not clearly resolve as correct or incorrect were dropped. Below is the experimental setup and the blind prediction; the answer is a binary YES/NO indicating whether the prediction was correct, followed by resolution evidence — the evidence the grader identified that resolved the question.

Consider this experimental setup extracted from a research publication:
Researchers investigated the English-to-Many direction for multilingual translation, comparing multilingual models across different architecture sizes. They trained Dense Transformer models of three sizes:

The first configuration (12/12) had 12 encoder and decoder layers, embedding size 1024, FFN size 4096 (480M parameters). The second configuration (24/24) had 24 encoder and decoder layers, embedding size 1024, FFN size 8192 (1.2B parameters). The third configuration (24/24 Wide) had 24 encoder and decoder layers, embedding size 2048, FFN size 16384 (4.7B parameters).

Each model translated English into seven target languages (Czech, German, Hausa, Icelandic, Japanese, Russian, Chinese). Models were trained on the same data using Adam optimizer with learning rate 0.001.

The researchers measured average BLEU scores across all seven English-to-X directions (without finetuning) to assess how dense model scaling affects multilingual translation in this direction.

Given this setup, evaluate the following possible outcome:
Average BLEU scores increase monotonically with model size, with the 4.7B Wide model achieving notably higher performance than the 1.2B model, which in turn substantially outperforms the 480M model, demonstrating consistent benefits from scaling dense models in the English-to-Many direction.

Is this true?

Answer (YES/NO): NO